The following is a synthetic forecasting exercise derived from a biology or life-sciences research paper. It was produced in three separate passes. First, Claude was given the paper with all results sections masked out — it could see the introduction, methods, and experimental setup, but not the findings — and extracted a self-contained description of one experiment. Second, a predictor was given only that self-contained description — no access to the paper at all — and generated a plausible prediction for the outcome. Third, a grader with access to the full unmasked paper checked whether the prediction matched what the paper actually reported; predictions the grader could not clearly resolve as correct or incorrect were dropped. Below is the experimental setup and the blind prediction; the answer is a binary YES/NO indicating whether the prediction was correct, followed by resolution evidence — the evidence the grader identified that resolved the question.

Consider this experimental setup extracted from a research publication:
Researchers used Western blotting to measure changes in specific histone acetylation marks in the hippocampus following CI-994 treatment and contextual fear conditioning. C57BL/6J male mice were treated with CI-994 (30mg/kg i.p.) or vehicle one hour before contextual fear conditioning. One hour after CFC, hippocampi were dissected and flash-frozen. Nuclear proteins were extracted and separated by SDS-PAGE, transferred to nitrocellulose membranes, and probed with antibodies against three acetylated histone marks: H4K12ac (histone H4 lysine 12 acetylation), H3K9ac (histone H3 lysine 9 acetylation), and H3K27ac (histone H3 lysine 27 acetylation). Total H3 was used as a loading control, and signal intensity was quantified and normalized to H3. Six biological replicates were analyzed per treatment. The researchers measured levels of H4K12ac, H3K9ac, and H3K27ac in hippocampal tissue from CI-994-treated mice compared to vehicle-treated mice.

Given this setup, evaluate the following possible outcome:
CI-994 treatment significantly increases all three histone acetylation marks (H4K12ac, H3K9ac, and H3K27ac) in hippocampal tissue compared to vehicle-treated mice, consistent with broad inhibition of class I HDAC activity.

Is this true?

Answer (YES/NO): YES